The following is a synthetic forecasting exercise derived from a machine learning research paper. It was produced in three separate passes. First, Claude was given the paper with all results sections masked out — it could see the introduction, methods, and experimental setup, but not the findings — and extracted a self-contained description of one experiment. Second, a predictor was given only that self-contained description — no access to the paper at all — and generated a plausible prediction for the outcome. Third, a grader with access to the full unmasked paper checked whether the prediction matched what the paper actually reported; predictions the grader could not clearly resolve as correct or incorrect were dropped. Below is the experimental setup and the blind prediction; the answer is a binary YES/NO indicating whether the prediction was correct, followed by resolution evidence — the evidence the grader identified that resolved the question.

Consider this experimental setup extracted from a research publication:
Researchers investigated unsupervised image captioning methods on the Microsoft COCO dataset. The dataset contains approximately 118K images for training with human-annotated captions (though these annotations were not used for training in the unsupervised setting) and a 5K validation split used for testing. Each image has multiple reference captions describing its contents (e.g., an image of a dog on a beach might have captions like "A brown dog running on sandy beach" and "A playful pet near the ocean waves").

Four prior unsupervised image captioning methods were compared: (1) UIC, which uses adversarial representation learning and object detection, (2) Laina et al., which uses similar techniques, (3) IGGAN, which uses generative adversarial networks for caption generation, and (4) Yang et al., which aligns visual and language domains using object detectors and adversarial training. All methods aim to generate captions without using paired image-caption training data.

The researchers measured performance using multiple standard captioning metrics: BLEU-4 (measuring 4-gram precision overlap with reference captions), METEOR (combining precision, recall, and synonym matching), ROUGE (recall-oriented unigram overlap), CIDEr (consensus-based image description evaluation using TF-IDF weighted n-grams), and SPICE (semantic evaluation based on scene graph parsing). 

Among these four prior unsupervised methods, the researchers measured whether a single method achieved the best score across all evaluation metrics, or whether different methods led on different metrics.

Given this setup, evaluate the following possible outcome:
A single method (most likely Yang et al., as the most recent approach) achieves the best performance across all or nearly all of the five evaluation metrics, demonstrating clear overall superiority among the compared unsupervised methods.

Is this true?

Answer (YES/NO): NO